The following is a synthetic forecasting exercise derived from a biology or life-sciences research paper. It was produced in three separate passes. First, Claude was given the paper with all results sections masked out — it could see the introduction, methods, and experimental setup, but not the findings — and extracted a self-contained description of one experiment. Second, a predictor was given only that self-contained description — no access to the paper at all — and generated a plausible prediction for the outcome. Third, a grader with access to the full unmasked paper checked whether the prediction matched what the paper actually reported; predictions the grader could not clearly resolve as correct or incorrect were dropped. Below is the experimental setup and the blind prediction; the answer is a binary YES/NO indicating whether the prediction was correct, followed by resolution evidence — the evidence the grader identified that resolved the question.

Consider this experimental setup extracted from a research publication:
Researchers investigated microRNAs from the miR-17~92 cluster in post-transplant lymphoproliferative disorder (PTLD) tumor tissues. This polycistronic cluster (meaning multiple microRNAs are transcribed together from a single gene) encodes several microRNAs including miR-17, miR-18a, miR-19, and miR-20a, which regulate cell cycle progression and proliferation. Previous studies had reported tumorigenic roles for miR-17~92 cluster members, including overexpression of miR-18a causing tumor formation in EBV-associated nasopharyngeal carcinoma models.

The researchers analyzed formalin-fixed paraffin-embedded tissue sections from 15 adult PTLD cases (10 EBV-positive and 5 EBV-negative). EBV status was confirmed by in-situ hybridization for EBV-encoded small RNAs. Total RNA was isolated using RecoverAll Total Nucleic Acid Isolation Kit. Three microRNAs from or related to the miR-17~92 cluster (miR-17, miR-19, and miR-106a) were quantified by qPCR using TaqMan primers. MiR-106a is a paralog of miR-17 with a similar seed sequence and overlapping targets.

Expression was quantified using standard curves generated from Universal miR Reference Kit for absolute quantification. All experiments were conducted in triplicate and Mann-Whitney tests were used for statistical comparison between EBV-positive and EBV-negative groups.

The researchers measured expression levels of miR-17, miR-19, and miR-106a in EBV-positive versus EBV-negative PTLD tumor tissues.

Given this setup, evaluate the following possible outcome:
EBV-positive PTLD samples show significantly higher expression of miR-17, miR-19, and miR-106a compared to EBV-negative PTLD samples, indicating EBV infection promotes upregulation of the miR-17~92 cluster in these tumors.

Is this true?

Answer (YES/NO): NO